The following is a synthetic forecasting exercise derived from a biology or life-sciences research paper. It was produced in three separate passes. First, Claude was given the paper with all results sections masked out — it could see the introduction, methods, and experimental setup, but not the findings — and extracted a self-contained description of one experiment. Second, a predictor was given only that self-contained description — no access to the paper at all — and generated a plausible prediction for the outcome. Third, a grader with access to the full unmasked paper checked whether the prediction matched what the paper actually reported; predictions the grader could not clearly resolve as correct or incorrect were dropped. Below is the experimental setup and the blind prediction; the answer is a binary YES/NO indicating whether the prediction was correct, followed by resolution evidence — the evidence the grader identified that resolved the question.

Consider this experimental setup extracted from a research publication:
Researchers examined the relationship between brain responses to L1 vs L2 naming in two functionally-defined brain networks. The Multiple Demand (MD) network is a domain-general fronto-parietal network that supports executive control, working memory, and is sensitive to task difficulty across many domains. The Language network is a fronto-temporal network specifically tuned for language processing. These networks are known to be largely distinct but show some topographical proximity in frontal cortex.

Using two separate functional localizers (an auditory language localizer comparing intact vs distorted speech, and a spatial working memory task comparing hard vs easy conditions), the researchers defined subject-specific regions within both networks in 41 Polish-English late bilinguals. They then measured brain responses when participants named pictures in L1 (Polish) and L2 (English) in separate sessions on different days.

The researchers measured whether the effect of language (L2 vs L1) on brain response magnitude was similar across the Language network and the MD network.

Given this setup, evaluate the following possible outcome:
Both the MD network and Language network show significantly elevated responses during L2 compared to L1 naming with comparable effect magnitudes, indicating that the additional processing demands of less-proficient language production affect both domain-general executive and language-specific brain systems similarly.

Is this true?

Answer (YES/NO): NO